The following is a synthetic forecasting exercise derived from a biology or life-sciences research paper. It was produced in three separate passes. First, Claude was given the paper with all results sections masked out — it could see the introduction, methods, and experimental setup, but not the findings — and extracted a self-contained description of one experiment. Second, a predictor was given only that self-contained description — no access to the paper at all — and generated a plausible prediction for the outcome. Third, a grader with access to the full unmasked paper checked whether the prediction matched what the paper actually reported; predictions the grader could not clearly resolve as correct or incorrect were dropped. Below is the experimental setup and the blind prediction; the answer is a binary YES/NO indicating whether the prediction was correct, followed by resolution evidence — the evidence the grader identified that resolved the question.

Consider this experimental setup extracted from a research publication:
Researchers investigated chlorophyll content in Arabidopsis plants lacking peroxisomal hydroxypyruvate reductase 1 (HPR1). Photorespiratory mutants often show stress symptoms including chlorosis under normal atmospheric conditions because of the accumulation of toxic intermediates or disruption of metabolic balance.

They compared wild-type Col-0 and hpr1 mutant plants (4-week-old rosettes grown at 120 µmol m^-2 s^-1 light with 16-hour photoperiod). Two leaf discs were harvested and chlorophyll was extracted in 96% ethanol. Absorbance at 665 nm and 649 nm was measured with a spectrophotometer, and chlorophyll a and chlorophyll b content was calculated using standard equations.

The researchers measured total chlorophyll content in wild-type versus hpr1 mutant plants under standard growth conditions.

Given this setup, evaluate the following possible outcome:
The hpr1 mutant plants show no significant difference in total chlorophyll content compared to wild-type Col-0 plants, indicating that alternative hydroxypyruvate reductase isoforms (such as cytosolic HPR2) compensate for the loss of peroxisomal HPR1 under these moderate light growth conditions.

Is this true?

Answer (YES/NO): NO